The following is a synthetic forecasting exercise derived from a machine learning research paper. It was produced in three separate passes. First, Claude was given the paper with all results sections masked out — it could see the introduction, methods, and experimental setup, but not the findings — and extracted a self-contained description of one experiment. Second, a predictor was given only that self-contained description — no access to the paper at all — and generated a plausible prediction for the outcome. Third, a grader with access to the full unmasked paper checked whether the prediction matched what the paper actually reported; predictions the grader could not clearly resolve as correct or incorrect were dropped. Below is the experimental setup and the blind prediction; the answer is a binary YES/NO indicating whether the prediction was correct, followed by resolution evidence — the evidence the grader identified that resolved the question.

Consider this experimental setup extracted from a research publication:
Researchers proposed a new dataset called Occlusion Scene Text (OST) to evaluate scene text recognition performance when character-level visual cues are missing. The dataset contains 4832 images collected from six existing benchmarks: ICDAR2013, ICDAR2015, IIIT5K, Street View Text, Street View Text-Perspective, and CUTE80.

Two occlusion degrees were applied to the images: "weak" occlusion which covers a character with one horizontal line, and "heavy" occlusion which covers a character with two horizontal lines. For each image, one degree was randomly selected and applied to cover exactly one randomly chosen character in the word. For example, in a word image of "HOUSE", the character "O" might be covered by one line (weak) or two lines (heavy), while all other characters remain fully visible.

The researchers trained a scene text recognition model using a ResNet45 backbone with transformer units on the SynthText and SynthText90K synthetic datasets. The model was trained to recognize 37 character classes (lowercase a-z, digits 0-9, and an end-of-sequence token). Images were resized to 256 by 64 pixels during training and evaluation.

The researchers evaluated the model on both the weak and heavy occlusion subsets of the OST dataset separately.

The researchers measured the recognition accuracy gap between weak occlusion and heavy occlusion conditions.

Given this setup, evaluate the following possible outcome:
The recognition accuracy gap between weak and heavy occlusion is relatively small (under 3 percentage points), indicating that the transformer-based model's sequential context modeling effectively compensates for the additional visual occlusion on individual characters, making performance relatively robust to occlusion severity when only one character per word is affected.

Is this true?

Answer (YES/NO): NO